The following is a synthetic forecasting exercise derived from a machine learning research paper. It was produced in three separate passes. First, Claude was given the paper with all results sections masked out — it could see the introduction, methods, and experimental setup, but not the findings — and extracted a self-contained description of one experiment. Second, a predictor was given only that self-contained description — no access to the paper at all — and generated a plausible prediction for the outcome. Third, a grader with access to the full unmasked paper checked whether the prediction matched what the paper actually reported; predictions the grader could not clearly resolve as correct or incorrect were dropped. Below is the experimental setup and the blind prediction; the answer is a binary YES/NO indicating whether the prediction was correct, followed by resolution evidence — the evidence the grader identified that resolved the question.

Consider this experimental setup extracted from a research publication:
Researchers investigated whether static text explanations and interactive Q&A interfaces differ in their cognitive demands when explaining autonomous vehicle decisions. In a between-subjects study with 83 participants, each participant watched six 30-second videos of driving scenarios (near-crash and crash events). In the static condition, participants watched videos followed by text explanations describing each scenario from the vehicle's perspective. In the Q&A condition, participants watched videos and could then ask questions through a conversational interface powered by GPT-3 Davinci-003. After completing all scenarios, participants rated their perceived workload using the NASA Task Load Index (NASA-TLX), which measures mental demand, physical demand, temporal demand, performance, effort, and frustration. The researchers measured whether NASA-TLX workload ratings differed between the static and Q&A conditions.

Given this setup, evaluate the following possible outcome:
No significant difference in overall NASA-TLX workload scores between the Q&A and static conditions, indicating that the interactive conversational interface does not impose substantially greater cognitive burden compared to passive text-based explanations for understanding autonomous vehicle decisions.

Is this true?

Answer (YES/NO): YES